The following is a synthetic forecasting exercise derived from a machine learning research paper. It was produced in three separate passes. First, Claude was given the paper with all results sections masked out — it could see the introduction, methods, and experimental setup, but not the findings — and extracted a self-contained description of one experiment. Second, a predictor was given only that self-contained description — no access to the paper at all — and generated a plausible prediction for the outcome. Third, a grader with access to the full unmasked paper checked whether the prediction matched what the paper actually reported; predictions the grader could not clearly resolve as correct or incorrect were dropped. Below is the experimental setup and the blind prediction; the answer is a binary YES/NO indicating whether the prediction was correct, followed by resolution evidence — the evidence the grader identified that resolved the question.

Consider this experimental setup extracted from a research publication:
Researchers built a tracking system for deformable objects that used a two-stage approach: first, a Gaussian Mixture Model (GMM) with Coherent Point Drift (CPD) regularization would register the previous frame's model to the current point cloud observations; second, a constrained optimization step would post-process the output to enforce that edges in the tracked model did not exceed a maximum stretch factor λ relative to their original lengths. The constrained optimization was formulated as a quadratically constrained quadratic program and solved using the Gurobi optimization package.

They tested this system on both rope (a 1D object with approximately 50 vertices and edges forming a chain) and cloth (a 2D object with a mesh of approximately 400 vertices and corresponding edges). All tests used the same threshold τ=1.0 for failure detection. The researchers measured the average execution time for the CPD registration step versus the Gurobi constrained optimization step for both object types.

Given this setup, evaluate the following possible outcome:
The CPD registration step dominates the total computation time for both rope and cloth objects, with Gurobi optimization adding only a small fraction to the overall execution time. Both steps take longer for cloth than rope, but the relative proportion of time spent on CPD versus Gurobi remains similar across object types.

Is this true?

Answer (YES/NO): NO